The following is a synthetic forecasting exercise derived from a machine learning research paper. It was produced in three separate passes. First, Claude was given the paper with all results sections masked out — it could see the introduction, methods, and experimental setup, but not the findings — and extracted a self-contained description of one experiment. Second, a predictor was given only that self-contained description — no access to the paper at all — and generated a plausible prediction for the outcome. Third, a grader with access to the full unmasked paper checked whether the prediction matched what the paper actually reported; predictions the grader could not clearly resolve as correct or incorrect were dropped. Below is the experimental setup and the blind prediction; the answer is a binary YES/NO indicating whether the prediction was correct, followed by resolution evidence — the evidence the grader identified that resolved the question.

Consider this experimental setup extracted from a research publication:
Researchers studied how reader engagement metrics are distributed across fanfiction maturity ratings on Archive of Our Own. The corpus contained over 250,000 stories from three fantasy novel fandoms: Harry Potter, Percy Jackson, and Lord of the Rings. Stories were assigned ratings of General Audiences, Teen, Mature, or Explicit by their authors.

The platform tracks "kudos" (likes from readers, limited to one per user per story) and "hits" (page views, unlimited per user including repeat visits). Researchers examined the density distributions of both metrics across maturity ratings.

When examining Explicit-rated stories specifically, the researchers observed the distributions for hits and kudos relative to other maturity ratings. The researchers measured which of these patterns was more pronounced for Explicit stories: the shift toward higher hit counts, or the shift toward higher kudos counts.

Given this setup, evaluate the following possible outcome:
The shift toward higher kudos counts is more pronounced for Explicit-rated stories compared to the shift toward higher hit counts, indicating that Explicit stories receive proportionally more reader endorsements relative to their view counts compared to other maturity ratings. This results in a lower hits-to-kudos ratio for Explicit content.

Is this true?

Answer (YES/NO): NO